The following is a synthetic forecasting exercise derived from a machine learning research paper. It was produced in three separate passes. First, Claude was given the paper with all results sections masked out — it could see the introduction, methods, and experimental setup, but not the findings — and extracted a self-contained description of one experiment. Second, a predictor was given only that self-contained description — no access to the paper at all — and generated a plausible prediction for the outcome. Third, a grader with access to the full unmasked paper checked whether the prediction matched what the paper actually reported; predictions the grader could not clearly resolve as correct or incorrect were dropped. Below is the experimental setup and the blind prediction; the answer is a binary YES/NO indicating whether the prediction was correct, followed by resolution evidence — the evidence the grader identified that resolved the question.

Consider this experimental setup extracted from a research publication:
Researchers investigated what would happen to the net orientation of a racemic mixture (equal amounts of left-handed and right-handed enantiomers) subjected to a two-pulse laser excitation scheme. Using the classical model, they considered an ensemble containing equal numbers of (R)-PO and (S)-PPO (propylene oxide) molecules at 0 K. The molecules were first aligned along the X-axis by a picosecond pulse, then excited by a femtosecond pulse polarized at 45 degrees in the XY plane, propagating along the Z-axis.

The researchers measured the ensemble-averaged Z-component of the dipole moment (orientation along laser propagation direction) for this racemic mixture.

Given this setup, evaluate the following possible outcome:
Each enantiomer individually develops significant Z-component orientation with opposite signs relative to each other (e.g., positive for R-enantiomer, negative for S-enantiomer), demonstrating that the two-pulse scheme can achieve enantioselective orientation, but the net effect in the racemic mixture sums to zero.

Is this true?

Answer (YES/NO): YES